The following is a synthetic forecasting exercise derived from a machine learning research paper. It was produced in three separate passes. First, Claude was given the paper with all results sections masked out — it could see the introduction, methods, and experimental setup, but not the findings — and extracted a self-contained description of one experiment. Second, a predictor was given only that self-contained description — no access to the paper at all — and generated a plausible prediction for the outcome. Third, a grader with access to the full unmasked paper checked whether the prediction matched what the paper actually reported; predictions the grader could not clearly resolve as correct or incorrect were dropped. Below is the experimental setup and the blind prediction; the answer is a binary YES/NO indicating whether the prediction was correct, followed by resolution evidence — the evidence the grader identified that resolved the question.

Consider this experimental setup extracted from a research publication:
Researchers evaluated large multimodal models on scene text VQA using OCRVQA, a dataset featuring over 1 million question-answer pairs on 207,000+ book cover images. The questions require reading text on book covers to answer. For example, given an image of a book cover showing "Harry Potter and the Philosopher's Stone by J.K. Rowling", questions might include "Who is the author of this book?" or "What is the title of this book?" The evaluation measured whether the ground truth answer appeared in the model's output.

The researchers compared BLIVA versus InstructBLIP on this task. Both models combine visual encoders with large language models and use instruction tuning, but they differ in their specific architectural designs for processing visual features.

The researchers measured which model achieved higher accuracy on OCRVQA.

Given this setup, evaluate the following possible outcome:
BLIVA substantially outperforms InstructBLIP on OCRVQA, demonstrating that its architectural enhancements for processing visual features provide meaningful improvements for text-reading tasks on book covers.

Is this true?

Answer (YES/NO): NO